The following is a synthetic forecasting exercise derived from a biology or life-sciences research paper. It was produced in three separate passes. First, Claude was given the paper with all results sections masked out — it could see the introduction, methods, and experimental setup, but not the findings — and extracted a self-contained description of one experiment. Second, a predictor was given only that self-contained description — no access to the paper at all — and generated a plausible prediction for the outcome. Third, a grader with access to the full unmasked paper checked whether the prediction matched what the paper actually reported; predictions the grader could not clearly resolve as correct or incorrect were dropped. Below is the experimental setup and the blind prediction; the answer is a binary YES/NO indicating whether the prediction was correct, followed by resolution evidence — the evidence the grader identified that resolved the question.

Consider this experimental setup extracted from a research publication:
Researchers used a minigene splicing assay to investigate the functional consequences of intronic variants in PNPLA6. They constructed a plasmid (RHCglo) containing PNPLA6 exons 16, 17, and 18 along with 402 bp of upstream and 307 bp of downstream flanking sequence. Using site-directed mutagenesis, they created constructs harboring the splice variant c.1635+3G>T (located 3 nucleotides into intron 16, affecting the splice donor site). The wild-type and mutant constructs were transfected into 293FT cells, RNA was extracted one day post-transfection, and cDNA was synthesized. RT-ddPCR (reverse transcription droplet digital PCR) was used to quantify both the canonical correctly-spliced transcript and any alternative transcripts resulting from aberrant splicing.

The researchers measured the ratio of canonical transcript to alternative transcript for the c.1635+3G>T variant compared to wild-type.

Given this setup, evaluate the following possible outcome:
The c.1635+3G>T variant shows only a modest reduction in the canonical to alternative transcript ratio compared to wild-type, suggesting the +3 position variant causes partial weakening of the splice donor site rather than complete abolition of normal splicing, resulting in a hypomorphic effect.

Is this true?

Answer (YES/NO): NO